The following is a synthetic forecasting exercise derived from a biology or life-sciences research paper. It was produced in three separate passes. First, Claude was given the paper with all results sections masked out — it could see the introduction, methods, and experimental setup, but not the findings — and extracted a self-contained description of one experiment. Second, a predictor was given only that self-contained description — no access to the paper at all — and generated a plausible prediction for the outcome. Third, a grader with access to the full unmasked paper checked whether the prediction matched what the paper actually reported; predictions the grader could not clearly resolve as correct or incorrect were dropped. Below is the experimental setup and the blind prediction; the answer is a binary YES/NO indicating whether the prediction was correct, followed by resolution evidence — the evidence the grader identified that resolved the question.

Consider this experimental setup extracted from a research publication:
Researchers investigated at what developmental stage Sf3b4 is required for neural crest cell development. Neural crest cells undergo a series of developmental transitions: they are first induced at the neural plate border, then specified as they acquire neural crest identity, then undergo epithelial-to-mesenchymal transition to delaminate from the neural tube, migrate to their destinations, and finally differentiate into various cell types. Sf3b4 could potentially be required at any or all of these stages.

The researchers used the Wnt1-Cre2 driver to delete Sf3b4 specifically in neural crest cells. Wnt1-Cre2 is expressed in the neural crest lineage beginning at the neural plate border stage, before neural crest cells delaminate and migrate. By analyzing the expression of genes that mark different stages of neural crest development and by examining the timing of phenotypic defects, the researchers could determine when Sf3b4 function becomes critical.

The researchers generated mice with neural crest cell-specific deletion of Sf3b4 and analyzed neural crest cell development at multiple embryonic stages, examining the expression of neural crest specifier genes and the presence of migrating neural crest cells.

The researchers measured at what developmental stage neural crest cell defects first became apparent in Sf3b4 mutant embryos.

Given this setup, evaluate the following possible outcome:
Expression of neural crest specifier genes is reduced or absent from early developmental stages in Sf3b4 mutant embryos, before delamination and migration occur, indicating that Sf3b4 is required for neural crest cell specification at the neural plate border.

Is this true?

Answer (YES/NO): YES